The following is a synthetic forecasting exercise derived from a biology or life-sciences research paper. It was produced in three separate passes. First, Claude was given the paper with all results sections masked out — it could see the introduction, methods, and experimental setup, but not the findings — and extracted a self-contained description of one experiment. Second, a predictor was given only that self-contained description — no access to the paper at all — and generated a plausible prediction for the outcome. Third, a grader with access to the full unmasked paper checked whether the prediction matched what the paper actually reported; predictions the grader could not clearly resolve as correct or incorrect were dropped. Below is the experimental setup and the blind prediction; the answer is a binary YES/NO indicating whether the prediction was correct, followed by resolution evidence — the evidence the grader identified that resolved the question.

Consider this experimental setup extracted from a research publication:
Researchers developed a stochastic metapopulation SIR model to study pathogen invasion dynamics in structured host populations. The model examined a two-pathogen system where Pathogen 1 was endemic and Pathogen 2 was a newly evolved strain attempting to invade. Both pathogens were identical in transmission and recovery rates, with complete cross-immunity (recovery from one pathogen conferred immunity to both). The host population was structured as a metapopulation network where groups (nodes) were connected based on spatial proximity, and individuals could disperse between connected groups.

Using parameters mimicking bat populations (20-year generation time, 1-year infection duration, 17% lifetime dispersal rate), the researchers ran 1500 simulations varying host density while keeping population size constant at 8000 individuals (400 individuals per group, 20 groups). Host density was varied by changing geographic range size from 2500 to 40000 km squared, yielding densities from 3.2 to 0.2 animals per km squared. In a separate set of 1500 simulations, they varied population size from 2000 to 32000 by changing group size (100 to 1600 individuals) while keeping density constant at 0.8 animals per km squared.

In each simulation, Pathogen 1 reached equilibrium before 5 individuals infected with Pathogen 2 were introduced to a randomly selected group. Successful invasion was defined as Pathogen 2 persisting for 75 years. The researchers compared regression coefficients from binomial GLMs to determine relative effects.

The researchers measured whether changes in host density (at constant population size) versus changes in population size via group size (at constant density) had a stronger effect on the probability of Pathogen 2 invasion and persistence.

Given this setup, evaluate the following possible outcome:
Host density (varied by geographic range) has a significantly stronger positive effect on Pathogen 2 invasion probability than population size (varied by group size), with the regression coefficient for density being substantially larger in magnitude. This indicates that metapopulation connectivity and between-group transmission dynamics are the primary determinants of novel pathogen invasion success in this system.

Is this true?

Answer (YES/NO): NO